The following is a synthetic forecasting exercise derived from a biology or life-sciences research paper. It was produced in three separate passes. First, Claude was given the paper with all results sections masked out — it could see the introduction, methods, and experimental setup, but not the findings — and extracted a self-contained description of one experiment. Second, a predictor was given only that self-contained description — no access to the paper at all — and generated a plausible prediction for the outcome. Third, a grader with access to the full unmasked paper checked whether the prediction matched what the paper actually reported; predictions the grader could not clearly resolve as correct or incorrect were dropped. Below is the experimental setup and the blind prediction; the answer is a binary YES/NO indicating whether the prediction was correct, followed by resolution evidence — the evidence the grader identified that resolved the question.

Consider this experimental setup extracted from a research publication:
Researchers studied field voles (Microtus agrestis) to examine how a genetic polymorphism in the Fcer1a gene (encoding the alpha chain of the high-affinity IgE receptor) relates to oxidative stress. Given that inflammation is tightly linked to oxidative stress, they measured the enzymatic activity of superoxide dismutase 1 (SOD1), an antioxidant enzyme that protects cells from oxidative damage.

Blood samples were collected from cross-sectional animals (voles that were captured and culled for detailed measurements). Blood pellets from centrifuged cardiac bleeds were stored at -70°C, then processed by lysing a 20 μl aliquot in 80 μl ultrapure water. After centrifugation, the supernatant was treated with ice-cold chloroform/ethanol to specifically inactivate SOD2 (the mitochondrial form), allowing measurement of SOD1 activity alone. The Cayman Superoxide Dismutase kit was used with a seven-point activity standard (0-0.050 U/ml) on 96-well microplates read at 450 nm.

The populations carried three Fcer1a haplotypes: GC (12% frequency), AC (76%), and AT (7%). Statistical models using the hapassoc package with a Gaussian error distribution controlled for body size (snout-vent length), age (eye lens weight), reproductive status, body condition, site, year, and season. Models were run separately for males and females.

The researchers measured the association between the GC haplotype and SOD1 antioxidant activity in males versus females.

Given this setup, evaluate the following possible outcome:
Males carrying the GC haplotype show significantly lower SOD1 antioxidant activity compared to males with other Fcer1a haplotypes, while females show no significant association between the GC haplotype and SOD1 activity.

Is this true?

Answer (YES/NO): NO